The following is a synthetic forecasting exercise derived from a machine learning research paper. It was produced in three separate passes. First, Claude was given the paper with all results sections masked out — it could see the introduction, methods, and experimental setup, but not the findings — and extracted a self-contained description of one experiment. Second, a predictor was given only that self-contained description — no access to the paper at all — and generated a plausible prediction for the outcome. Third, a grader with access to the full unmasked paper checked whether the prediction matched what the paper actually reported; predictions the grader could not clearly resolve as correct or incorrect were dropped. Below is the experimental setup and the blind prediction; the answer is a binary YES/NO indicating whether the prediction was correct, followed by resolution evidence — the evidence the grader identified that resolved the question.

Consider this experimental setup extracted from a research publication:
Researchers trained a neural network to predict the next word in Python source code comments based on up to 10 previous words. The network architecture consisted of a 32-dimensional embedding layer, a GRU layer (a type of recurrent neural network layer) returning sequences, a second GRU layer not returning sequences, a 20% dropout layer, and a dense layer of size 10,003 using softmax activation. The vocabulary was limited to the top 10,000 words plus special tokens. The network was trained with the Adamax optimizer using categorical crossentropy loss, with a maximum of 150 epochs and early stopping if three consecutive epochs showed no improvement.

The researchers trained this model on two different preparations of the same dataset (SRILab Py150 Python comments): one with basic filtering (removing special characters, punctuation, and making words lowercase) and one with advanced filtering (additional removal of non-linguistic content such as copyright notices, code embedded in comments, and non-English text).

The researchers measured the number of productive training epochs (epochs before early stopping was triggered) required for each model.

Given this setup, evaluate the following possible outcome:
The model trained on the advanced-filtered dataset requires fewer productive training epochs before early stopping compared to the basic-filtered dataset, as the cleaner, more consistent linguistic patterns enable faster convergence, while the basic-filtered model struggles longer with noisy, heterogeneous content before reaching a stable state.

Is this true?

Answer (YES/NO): YES